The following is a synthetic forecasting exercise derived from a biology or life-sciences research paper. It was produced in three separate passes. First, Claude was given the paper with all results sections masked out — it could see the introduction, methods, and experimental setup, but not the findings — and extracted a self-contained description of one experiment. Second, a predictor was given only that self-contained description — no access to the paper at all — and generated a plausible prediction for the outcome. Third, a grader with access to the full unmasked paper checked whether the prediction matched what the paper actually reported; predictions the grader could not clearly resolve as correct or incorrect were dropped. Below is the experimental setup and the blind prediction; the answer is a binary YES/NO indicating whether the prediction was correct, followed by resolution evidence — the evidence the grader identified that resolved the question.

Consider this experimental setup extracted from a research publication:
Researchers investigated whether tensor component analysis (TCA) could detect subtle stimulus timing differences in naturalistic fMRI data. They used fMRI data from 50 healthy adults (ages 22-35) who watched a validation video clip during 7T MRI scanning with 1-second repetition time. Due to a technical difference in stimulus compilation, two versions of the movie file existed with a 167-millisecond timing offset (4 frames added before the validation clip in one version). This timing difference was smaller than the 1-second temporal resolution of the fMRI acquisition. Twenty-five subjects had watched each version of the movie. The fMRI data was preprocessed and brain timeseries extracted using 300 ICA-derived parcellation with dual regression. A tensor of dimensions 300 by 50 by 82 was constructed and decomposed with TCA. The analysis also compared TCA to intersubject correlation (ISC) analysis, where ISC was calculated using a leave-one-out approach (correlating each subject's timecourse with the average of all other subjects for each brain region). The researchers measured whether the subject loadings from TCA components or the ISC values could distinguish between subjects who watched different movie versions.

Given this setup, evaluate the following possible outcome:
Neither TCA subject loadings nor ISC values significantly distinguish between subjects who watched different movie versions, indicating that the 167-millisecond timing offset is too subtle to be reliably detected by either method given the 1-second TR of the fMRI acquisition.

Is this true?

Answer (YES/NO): NO